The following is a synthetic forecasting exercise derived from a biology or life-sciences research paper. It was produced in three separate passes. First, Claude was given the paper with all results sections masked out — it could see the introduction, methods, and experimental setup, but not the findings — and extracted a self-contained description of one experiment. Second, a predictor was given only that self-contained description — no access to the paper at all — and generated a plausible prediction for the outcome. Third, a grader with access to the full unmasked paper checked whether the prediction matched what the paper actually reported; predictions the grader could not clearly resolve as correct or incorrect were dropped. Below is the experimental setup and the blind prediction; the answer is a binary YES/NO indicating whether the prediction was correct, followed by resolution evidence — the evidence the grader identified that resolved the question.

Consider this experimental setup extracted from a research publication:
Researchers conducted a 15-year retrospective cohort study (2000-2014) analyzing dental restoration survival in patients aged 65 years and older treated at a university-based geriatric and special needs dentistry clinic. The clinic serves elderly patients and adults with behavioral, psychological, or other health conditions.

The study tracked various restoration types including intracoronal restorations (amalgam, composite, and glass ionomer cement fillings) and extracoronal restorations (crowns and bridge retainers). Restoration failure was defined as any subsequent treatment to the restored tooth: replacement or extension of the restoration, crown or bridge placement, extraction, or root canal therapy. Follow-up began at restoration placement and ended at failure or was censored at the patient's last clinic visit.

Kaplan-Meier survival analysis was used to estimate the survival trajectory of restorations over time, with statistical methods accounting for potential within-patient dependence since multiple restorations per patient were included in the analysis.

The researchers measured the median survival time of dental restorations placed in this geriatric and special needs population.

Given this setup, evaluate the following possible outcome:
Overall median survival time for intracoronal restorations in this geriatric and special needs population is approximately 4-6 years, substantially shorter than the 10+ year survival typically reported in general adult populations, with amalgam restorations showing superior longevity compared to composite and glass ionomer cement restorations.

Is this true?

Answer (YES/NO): NO